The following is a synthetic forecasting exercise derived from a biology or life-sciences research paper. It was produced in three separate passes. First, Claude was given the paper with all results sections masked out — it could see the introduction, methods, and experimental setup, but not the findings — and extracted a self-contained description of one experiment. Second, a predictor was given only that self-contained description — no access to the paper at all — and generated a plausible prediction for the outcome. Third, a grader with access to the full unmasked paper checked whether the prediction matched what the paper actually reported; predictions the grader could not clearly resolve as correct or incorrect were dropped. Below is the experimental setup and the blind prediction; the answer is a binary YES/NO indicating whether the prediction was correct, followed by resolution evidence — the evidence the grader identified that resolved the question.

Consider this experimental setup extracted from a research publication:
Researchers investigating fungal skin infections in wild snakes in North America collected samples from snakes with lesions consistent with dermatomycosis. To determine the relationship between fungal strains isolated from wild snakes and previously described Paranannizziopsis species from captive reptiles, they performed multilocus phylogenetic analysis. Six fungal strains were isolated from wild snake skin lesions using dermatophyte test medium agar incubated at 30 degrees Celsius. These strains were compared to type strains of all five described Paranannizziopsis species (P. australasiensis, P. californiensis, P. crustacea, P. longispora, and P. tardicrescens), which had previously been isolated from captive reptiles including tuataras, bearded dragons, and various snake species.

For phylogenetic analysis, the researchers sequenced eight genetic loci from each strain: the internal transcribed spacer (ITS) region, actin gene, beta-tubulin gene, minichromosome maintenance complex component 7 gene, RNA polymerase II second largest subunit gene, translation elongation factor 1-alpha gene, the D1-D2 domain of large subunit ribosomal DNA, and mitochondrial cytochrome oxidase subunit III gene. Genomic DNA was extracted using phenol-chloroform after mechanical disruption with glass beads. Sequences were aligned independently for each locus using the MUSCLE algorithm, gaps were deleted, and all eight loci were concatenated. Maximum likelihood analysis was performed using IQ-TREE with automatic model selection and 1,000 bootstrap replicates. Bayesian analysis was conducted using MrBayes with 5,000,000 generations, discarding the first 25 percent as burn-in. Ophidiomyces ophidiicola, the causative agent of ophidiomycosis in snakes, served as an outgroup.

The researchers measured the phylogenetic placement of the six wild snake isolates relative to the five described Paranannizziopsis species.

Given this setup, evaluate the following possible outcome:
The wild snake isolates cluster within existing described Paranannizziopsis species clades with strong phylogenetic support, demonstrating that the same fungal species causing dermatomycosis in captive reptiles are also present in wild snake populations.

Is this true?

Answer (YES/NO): NO